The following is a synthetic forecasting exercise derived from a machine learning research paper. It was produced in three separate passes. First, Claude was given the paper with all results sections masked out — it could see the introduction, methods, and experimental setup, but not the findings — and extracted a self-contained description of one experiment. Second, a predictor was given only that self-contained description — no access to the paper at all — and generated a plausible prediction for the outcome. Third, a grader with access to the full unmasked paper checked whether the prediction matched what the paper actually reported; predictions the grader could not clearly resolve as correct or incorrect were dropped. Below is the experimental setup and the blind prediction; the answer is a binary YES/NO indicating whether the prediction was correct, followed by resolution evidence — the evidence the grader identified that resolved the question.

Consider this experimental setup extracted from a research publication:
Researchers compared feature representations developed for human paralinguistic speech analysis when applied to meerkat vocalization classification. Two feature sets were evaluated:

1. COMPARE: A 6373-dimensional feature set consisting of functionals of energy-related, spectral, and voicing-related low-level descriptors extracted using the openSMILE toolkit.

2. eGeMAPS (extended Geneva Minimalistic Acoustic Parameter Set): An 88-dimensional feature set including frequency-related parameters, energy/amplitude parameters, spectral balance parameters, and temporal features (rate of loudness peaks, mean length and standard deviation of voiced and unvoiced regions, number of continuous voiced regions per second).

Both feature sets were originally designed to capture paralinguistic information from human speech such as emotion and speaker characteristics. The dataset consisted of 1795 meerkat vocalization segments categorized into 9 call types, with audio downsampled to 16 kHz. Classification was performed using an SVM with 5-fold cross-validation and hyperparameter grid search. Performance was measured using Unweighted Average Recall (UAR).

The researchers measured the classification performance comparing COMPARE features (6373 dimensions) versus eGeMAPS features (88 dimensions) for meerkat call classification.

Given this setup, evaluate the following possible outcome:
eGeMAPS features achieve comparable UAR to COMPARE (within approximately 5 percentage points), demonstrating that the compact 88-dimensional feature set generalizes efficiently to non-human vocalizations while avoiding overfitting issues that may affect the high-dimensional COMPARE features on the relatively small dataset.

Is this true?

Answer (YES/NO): NO